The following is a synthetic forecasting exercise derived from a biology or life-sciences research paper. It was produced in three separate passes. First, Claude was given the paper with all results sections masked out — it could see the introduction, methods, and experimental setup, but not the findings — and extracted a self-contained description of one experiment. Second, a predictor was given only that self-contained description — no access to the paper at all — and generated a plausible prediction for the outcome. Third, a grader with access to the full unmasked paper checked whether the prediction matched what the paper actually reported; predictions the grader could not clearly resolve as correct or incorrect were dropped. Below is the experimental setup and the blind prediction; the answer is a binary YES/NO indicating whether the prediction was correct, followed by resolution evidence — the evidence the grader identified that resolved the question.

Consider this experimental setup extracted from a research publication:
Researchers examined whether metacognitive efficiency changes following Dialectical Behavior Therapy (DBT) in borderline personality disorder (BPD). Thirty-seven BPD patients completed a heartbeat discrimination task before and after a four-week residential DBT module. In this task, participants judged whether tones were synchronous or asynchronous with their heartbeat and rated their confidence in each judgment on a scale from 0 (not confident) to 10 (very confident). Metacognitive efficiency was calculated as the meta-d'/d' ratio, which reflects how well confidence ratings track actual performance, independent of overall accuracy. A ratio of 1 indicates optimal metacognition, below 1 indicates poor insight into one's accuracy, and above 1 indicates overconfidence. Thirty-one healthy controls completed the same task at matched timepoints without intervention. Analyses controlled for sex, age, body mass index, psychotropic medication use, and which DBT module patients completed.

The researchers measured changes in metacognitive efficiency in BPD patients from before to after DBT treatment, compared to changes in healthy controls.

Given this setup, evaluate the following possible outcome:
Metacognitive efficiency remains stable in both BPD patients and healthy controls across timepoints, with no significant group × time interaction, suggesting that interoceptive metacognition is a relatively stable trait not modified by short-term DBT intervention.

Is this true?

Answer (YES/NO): YES